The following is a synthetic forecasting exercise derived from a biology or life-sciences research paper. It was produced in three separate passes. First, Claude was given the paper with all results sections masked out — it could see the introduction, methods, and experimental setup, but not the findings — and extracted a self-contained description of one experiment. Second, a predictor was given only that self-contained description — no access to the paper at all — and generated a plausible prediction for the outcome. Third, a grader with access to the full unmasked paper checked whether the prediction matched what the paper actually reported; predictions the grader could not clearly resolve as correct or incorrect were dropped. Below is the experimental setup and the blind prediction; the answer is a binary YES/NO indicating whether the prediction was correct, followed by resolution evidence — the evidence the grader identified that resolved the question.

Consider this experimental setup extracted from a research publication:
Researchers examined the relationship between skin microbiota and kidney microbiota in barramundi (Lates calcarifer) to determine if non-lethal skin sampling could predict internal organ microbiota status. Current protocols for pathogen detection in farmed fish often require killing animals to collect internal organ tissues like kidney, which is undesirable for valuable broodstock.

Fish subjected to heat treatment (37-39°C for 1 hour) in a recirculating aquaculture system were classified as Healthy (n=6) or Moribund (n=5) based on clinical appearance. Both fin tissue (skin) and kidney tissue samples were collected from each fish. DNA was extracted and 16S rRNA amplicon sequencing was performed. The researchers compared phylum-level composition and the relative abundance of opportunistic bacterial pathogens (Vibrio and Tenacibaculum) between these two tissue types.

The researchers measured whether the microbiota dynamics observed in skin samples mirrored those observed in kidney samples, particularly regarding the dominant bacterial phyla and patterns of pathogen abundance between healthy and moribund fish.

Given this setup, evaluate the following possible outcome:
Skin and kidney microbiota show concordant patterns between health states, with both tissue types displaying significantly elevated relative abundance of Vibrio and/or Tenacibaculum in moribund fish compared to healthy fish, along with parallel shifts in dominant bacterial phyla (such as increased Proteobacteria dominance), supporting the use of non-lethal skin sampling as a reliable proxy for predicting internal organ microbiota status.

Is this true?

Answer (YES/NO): NO